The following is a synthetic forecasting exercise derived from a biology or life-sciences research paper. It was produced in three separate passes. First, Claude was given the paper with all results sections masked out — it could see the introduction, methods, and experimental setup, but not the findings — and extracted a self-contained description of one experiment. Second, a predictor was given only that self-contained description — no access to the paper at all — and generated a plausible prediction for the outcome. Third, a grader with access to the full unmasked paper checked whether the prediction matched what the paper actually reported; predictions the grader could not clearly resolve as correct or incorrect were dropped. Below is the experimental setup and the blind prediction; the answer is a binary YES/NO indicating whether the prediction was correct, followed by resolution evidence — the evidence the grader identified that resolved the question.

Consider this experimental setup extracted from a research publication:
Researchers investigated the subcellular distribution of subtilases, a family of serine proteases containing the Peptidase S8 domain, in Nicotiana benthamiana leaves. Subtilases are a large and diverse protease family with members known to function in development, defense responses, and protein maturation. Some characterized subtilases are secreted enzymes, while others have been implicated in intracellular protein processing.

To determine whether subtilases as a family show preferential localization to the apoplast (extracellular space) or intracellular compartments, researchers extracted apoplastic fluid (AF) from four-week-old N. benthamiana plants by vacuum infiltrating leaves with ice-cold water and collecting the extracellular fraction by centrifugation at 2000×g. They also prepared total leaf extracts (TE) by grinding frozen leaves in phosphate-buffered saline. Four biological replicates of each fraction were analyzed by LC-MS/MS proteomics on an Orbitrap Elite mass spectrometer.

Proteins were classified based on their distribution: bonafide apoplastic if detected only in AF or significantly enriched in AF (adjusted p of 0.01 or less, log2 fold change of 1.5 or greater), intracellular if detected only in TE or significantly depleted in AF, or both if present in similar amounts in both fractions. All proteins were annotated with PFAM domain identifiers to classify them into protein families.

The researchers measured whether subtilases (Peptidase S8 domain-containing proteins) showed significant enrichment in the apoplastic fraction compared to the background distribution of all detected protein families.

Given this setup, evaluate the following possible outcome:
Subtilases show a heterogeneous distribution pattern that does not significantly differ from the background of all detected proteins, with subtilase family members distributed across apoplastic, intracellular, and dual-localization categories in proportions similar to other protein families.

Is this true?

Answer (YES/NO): NO